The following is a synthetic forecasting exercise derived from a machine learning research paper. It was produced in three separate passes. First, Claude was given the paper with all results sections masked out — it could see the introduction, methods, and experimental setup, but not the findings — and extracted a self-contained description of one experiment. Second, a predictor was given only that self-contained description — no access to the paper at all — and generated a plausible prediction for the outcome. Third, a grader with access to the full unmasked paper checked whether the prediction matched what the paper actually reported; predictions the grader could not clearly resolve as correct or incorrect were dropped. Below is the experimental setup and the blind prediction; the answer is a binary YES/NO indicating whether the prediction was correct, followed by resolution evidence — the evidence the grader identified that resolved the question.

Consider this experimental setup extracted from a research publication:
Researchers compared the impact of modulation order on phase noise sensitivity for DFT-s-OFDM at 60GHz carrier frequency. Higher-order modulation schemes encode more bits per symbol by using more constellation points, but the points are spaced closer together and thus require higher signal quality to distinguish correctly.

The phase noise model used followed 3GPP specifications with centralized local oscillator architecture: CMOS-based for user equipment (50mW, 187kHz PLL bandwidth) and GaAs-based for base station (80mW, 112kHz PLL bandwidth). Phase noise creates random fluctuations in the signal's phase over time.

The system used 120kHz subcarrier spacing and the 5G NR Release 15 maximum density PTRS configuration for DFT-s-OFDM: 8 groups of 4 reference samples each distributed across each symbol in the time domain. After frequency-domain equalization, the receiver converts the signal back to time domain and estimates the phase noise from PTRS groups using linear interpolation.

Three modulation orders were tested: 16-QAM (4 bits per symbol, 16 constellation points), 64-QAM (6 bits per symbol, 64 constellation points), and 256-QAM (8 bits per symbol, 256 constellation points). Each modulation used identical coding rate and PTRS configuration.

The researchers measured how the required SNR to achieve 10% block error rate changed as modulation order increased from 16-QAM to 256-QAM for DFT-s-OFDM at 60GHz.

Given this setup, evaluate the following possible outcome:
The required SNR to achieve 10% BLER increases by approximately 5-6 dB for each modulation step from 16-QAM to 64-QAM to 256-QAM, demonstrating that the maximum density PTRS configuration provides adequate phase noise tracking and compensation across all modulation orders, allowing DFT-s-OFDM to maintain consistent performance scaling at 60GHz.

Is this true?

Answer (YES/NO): NO